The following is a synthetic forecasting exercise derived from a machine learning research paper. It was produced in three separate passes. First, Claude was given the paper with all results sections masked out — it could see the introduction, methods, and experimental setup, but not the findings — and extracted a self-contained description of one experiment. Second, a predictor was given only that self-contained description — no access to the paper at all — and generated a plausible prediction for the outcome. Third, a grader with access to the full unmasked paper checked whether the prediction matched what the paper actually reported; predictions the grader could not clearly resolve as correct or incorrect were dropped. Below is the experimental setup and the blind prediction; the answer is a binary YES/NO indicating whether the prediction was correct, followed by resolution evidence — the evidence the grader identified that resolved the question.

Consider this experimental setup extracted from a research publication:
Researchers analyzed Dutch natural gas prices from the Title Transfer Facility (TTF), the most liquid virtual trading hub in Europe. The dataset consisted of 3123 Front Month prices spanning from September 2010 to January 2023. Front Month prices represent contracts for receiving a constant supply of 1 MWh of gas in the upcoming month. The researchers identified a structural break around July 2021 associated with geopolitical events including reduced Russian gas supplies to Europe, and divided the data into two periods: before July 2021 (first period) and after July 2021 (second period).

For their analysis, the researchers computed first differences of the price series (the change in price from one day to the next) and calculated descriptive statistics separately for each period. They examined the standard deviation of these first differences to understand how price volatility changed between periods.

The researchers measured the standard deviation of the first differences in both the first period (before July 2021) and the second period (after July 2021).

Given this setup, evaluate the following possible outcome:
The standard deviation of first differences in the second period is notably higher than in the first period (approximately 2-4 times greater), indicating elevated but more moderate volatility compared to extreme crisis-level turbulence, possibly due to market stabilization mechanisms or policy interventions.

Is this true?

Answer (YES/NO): NO